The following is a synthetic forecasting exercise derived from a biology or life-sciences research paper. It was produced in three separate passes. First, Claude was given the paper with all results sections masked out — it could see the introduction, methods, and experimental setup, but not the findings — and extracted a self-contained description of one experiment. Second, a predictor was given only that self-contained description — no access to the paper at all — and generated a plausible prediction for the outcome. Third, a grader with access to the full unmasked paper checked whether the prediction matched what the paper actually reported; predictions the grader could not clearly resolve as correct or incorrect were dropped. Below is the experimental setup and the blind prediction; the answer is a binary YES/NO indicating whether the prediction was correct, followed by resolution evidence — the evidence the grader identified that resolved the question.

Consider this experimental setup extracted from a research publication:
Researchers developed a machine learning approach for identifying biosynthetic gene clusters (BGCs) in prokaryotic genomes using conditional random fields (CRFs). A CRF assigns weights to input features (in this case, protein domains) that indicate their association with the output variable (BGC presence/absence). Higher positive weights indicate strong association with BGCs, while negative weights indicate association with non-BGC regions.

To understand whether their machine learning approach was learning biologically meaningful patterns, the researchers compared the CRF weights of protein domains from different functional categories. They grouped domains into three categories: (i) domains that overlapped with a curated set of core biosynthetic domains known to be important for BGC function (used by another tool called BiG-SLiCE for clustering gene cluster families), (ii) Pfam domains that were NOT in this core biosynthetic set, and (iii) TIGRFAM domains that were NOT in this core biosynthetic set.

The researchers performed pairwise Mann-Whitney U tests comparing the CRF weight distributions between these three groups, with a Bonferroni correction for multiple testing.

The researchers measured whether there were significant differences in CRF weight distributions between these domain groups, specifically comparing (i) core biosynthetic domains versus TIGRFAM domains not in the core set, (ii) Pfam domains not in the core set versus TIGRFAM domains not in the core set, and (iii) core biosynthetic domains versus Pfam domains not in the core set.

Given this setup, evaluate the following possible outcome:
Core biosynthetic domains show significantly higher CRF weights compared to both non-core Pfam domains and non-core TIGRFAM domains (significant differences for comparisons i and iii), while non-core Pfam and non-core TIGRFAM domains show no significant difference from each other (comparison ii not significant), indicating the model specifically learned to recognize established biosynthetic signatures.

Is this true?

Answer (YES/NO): NO